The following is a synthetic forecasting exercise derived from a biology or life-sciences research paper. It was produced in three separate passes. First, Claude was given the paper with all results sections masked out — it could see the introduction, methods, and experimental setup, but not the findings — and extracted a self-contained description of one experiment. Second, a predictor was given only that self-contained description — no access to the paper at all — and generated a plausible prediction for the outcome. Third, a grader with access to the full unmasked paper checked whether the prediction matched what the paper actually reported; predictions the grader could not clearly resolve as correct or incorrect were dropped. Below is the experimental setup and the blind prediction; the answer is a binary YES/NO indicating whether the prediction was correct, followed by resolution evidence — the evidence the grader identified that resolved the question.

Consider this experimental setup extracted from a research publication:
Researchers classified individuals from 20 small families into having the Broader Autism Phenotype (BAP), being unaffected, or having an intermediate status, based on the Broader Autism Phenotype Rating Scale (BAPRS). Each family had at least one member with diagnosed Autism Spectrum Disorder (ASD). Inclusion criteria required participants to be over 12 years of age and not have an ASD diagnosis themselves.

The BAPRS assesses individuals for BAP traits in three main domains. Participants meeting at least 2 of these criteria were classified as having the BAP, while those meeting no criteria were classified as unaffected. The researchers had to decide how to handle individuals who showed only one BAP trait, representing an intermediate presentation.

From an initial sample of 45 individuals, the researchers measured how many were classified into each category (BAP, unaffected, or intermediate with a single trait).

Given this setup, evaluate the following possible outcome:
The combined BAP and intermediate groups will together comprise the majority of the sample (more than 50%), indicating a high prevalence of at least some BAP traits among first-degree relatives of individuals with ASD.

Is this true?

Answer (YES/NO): YES